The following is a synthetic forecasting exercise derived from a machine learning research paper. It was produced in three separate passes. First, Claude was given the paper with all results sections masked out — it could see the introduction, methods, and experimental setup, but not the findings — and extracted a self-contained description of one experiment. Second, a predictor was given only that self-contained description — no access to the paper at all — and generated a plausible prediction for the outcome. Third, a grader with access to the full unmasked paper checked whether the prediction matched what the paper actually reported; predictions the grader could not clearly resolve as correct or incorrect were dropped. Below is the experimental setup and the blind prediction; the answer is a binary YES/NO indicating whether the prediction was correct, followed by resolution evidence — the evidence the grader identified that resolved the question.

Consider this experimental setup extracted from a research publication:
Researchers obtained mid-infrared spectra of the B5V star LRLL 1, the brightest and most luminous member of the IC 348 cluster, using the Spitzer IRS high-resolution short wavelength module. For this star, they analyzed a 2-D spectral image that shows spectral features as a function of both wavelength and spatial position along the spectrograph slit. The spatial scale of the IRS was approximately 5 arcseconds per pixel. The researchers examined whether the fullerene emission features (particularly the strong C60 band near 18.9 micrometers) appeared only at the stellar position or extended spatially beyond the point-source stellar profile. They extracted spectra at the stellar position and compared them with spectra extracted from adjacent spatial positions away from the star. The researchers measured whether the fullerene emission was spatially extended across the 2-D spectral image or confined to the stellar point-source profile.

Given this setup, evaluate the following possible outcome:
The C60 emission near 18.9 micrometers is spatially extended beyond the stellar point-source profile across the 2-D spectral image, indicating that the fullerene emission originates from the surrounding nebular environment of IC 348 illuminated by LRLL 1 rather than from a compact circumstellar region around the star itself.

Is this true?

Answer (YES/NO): NO